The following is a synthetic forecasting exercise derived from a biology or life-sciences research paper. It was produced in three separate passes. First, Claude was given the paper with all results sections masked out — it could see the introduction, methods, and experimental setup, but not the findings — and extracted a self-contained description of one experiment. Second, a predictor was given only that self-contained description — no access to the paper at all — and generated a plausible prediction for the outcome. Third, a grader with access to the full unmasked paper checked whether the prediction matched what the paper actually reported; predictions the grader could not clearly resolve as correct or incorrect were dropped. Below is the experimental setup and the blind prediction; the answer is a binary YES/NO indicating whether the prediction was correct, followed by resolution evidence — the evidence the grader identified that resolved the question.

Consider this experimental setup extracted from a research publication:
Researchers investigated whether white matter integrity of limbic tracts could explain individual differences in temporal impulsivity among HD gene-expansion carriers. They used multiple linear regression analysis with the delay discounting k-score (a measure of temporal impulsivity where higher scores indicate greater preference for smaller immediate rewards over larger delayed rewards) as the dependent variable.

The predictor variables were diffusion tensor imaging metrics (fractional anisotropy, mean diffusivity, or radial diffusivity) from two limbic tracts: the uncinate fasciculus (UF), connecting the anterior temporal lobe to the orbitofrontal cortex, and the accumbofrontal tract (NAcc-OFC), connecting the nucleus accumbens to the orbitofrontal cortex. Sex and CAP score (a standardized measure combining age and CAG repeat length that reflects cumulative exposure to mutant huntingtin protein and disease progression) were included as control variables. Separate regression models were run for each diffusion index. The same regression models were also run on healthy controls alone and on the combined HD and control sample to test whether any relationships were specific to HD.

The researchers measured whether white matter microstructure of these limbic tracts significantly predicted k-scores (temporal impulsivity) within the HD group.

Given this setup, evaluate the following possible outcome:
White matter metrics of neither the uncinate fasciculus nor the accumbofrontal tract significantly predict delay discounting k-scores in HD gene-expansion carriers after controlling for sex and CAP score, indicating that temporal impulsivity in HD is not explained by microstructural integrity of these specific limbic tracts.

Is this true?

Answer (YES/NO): NO